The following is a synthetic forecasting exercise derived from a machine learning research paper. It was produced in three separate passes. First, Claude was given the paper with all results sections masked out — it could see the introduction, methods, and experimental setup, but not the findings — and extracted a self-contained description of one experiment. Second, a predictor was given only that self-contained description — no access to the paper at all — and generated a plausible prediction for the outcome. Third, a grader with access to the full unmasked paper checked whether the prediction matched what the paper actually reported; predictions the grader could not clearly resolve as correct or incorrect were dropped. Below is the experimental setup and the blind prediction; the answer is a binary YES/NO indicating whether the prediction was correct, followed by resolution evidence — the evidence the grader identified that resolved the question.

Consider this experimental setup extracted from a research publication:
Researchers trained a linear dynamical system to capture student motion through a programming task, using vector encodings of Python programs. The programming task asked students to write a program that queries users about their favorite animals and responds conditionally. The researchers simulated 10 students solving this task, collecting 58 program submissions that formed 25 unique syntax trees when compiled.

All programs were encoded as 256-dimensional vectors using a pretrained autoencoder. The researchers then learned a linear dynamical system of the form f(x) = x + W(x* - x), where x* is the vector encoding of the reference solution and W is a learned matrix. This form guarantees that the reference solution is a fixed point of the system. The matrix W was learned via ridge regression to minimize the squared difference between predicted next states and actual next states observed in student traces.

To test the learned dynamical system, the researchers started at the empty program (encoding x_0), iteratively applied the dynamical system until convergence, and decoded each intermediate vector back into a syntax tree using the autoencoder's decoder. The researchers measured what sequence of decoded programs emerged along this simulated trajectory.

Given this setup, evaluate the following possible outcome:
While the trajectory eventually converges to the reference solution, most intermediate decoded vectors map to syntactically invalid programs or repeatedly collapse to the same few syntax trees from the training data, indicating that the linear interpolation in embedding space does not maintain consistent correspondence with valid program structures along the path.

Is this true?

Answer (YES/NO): NO